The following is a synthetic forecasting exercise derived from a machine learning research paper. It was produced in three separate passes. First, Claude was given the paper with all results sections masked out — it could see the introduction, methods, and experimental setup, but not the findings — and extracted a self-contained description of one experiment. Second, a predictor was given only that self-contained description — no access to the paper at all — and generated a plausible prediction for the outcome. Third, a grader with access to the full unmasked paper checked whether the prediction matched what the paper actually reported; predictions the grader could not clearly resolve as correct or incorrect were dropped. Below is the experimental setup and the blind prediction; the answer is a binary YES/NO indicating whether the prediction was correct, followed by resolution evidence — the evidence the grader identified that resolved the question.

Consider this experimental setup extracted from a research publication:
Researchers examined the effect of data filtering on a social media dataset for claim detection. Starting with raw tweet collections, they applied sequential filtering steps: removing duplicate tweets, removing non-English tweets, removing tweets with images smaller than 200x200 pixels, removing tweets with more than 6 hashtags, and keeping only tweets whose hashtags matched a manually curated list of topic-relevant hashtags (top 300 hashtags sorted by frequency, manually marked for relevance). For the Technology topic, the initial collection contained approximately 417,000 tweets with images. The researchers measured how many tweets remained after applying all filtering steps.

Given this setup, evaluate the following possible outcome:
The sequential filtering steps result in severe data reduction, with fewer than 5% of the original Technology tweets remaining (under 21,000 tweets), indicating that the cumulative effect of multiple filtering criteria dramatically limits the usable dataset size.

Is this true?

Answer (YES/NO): NO